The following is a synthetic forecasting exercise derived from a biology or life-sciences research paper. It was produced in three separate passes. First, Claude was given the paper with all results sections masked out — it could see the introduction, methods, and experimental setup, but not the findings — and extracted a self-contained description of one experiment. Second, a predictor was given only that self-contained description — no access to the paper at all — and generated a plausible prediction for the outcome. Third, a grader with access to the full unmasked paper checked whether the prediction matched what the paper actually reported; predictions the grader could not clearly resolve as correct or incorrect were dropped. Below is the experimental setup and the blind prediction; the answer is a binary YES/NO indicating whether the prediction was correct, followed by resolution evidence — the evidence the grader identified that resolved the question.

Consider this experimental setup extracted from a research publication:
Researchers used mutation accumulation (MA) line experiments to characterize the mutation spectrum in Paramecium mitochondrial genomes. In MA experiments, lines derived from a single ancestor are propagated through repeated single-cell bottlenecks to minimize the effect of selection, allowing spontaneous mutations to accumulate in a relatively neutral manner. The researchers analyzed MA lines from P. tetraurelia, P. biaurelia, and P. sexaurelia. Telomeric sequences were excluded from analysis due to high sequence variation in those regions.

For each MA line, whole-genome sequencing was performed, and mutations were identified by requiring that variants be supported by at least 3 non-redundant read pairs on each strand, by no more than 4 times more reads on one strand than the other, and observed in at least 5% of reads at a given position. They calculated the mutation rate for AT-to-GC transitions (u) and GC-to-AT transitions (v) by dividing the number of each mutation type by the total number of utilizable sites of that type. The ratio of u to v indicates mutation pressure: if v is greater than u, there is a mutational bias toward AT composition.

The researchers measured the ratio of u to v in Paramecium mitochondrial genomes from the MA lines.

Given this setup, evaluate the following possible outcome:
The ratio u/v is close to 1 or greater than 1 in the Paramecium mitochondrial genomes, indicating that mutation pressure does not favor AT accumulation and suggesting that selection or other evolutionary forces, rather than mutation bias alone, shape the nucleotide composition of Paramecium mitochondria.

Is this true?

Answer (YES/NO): YES